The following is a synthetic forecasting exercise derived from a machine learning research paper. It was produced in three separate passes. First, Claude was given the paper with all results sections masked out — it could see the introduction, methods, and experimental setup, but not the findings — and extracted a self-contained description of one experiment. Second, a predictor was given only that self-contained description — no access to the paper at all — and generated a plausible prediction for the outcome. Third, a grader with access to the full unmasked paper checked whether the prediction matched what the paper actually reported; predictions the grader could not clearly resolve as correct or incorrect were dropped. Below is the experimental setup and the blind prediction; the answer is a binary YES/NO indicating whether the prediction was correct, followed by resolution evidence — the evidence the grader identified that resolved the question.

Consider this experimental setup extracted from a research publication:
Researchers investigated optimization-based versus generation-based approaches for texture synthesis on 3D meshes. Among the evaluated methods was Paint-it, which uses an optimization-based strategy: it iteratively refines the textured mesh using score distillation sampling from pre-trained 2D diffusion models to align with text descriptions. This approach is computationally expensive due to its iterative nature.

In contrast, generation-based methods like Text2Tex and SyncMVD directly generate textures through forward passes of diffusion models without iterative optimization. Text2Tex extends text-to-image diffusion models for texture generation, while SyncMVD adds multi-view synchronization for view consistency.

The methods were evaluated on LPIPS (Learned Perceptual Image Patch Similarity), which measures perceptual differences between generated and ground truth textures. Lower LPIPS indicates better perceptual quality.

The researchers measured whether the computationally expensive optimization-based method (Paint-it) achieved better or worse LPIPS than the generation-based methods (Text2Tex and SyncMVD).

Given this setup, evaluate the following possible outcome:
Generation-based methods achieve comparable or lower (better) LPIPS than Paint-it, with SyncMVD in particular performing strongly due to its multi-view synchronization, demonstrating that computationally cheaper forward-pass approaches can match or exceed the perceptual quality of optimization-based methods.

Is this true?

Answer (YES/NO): YES